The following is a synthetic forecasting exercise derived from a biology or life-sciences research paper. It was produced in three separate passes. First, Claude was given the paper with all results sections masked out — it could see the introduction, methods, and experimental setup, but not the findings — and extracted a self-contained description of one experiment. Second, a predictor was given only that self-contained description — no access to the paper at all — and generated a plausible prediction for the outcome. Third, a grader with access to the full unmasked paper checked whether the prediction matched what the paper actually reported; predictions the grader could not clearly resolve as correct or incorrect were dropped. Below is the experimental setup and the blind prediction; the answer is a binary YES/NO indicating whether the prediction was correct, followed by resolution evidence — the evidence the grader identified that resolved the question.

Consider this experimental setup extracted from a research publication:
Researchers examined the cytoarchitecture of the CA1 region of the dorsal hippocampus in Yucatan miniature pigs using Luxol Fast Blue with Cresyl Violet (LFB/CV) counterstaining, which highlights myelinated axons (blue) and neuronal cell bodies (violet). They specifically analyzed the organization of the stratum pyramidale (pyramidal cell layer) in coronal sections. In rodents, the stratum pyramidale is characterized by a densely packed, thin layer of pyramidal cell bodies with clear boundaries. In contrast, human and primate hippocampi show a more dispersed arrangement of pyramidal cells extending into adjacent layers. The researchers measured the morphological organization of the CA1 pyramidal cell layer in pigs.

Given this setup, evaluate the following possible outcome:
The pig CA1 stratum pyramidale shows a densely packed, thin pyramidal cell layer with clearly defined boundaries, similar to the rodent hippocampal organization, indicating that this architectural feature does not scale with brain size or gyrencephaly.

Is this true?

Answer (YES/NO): NO